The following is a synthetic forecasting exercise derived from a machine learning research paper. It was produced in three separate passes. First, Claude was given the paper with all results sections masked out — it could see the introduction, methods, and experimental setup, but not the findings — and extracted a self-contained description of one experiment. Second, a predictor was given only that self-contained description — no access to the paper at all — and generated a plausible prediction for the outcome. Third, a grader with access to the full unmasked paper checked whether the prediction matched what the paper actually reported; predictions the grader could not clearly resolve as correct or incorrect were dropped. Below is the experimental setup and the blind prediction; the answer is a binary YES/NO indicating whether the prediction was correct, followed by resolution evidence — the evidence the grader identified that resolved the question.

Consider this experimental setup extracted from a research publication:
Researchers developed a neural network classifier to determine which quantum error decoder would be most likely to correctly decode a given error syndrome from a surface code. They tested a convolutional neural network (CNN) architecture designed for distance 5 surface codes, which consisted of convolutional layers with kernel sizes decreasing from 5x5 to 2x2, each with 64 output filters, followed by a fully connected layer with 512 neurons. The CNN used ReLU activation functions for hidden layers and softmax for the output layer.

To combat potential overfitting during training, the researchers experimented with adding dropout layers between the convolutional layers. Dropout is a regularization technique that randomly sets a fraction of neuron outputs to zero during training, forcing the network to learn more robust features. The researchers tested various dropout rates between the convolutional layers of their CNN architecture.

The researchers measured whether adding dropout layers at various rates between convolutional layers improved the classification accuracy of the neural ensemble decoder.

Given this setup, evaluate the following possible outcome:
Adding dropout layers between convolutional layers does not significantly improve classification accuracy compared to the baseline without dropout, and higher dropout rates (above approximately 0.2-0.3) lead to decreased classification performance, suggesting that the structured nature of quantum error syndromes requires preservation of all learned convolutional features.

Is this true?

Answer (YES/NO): NO